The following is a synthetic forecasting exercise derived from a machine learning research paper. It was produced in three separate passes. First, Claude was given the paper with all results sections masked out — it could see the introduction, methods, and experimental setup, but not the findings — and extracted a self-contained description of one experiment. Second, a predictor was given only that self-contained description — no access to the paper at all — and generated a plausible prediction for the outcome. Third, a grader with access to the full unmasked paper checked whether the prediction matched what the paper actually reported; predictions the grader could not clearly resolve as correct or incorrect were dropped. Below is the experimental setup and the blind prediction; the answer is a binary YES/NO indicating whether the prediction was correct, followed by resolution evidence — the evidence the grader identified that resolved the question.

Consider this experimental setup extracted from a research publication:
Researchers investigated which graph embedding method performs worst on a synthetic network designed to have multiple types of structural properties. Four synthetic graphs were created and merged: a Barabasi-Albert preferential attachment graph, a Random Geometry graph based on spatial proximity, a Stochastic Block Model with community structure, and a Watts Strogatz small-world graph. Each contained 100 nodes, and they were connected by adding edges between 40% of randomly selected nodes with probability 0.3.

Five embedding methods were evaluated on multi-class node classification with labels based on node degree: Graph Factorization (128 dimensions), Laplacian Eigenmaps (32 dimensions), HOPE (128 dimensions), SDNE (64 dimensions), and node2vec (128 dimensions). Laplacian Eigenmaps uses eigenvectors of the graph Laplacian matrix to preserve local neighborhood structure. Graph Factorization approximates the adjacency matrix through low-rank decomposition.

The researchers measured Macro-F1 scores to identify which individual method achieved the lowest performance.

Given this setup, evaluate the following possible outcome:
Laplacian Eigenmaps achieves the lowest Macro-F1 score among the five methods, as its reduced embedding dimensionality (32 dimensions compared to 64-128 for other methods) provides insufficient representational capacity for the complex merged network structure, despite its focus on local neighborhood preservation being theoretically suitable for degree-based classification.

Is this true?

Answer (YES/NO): YES